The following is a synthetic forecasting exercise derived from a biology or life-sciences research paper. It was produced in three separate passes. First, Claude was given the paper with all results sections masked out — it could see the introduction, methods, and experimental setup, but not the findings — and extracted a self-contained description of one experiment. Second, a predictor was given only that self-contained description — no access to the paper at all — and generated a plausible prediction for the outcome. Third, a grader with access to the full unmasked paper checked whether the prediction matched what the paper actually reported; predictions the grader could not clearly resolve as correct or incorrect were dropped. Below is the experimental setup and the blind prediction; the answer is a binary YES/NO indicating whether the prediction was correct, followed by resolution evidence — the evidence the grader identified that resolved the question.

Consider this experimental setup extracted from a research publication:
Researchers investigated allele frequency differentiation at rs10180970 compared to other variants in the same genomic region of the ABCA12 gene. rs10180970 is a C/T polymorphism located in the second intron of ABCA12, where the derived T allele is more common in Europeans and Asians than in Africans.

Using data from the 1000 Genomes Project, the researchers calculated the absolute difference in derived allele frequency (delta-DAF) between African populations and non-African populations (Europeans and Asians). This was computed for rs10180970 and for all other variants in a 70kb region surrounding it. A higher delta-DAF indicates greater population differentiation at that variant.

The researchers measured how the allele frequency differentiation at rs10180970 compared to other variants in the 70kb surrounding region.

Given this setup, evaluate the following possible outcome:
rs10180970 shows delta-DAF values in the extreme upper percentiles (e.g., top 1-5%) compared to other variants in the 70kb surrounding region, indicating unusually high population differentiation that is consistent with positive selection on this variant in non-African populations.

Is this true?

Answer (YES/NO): YES